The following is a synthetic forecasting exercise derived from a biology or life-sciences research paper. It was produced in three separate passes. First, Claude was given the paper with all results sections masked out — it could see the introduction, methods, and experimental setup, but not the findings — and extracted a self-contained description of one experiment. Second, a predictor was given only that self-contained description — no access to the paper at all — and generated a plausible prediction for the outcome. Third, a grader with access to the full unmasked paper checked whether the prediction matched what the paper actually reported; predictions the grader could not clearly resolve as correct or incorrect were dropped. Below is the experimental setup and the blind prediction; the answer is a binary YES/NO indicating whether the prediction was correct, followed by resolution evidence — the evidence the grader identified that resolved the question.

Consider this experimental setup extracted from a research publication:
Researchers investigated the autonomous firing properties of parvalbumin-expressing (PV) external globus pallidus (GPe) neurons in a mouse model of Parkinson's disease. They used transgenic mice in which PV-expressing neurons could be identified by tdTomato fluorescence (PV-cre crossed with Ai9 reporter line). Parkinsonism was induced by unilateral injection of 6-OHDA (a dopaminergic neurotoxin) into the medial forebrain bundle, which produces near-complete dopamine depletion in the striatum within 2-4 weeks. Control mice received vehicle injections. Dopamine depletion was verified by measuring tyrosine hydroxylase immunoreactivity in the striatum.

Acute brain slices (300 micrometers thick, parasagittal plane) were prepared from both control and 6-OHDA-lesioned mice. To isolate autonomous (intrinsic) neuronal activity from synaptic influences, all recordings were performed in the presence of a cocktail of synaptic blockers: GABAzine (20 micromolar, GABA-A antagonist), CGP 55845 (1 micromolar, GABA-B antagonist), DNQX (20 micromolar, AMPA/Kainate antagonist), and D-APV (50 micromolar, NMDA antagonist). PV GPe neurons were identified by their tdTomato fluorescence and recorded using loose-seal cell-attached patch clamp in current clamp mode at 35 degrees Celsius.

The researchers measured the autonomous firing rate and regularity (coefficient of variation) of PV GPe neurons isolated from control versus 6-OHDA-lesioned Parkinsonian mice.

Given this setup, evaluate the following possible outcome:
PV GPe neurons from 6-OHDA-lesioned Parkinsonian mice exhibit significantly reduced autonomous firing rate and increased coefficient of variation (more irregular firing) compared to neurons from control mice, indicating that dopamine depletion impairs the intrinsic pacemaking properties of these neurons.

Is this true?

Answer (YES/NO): NO